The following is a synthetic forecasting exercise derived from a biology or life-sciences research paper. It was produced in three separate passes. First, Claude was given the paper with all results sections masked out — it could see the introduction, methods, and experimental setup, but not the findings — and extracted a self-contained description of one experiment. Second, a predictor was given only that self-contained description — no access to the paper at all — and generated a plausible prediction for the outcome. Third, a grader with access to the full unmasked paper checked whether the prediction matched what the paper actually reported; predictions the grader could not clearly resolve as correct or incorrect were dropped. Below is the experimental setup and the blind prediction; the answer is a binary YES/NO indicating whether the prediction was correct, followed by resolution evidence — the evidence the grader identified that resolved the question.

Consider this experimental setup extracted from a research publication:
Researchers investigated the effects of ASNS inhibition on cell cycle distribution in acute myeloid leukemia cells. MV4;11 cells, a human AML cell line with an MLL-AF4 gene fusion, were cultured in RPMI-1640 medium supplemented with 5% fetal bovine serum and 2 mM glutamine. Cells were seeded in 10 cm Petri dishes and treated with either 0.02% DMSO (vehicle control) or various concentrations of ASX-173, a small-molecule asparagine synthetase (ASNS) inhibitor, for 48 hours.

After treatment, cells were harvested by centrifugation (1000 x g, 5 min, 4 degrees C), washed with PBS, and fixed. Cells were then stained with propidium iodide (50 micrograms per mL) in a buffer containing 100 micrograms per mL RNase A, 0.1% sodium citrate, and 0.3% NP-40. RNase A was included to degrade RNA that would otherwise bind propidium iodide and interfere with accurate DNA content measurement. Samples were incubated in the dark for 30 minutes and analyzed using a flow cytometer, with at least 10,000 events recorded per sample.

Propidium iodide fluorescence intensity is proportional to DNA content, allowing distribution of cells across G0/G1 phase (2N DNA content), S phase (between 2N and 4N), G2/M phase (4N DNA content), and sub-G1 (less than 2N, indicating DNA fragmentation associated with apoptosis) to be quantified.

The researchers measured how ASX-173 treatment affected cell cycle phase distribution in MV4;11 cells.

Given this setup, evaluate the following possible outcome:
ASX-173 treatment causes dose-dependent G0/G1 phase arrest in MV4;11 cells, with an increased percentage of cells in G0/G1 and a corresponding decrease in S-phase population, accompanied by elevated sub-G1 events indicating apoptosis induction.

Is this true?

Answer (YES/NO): NO